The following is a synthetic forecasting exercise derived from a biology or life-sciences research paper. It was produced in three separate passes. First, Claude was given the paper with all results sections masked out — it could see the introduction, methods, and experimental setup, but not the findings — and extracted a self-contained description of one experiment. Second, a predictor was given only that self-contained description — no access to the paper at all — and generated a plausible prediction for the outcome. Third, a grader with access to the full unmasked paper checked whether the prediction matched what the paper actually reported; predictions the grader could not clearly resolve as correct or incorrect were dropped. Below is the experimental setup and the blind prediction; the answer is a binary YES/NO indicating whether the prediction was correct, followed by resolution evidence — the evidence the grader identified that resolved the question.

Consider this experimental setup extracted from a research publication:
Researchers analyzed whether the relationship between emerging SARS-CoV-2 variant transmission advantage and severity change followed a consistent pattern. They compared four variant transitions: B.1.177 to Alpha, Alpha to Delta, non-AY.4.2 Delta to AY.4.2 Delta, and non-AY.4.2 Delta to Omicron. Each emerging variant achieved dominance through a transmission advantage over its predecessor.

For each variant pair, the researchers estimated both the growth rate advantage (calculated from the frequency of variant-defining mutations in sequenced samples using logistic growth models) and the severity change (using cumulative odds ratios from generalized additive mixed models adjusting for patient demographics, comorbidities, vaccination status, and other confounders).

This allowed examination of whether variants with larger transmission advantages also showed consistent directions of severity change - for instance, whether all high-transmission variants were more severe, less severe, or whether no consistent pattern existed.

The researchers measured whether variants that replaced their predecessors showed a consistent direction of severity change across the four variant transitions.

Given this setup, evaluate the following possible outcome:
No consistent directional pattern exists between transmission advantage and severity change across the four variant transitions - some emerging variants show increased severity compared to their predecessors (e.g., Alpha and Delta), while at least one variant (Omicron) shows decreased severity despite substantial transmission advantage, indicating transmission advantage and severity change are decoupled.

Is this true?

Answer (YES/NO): YES